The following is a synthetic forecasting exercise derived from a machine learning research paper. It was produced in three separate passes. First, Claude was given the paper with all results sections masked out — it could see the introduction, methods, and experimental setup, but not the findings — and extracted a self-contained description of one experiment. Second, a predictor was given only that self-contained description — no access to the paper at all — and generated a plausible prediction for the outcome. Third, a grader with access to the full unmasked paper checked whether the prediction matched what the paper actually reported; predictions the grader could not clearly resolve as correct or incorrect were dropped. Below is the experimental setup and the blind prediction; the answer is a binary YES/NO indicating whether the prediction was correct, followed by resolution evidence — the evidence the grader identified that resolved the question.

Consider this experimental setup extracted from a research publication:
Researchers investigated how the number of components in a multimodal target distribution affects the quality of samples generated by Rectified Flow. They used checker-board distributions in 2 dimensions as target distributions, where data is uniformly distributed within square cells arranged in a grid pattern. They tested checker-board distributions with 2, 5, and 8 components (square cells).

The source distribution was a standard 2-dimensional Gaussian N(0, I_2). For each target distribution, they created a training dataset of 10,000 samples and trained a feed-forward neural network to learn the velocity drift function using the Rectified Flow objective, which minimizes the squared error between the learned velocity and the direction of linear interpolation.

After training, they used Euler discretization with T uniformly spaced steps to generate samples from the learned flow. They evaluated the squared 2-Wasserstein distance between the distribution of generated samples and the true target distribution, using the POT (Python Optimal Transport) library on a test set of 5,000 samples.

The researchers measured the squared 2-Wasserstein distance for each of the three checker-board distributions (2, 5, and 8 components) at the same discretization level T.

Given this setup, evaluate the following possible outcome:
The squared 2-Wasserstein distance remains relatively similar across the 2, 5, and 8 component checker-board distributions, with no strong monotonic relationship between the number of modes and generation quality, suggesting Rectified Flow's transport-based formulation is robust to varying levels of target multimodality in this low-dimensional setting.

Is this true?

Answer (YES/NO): NO